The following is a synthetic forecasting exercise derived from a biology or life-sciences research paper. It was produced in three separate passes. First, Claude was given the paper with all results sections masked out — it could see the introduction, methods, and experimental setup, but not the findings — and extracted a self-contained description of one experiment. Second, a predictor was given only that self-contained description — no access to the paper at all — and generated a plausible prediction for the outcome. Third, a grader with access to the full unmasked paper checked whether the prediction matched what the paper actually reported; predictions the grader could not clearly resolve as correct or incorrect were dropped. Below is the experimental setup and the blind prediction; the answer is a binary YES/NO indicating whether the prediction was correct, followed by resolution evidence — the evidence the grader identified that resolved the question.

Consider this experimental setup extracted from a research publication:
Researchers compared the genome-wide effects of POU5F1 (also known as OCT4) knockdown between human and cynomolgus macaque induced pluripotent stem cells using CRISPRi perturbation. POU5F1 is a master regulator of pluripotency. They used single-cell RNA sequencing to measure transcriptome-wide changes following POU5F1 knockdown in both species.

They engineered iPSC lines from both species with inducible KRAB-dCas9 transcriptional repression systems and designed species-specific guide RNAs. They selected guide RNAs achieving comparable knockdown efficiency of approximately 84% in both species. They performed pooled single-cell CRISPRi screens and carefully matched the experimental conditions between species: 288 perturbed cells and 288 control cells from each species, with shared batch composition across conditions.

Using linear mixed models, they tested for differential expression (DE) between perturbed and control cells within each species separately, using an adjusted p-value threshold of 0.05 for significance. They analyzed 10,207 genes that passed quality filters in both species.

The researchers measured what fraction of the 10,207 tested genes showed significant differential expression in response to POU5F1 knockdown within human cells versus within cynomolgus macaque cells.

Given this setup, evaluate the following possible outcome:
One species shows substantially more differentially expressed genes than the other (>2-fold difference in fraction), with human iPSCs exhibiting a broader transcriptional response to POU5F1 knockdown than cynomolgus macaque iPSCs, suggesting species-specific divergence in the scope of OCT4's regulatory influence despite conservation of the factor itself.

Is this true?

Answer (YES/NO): NO